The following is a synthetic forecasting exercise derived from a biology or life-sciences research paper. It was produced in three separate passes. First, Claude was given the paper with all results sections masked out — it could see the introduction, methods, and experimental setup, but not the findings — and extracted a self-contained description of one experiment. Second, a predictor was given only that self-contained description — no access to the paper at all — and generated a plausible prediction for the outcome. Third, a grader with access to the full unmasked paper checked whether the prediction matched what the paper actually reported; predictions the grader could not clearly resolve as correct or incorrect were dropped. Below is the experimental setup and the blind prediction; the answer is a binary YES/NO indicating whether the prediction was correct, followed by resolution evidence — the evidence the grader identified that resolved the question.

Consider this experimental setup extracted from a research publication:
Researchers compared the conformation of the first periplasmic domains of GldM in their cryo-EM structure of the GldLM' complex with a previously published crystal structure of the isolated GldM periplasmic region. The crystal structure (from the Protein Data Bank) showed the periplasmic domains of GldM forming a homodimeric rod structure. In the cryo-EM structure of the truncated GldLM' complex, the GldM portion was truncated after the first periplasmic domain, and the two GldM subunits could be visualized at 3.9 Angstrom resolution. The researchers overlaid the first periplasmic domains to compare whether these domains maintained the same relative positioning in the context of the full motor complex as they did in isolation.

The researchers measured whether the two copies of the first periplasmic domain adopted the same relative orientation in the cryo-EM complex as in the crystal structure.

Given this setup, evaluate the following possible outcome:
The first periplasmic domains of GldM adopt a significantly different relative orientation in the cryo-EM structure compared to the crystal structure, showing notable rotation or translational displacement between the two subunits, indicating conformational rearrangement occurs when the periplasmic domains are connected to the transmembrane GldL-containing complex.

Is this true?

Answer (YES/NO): YES